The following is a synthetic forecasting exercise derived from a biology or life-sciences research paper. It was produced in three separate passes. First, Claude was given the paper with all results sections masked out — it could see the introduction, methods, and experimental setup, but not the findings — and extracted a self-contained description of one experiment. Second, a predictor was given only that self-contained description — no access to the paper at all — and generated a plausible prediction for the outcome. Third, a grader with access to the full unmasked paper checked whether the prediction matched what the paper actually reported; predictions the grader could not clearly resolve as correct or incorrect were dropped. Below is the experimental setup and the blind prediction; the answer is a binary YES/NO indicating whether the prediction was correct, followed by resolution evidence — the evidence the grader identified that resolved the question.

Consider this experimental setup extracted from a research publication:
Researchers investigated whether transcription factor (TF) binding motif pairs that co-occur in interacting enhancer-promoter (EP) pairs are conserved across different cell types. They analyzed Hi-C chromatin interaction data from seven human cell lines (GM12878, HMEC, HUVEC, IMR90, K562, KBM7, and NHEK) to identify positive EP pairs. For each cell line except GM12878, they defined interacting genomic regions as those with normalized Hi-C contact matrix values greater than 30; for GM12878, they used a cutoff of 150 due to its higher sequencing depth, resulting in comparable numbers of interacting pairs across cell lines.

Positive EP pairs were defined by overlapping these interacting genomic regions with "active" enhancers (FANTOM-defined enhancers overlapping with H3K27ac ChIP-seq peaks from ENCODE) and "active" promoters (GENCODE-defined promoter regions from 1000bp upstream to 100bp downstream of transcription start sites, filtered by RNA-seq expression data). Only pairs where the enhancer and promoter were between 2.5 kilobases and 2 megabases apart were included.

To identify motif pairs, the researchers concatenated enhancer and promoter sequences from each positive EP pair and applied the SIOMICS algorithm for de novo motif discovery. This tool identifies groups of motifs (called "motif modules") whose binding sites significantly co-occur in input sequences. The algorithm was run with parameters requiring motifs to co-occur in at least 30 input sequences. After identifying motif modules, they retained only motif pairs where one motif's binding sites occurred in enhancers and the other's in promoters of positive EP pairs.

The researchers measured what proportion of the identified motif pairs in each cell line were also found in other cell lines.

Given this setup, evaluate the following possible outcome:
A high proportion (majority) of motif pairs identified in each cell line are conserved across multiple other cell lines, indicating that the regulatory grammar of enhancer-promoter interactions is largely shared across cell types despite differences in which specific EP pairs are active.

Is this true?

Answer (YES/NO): YES